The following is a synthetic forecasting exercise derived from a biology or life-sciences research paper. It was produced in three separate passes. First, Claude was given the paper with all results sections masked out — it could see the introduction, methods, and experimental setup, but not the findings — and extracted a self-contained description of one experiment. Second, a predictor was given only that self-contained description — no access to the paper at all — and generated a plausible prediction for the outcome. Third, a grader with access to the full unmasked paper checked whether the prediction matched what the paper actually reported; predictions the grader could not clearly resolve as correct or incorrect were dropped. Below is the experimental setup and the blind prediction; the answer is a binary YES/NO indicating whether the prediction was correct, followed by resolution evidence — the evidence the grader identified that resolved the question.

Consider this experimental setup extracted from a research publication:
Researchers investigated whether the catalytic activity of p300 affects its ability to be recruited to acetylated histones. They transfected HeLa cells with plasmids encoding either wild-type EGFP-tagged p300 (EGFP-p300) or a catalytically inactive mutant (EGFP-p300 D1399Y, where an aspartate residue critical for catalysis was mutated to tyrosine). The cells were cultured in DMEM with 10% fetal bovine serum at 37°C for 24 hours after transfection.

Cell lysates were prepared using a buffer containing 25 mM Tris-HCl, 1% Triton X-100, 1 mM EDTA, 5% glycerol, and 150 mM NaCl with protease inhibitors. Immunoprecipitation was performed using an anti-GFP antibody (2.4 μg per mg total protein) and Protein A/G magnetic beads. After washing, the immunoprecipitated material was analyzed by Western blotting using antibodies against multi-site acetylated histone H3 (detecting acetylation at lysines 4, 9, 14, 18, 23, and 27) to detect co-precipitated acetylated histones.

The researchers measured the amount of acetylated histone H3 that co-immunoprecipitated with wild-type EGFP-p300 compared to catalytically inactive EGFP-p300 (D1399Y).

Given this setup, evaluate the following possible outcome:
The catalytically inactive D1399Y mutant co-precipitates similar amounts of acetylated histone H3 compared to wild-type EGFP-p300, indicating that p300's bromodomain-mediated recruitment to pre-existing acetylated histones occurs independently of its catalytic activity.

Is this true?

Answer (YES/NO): NO